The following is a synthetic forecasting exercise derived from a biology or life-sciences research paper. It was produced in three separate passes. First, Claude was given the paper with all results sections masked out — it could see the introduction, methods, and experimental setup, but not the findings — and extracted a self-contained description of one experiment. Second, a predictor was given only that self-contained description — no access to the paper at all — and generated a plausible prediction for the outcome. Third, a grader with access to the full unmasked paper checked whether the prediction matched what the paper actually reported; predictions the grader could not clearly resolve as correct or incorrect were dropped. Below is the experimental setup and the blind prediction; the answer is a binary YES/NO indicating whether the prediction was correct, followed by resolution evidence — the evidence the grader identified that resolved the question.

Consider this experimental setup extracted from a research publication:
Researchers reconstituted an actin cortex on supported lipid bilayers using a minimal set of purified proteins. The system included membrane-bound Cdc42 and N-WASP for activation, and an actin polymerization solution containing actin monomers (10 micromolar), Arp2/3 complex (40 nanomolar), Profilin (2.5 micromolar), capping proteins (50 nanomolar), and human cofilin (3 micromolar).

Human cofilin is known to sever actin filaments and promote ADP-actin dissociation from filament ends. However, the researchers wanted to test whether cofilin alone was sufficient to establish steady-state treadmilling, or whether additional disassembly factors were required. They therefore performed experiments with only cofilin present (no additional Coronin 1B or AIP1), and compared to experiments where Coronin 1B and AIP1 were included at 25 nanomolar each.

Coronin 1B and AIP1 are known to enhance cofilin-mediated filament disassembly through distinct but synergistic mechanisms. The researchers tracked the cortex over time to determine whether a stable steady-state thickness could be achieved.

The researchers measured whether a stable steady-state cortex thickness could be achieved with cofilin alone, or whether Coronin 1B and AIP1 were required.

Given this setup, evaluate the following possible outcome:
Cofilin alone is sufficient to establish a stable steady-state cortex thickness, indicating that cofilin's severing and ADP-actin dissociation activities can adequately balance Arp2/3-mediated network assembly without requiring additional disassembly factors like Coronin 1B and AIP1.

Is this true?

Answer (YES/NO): NO